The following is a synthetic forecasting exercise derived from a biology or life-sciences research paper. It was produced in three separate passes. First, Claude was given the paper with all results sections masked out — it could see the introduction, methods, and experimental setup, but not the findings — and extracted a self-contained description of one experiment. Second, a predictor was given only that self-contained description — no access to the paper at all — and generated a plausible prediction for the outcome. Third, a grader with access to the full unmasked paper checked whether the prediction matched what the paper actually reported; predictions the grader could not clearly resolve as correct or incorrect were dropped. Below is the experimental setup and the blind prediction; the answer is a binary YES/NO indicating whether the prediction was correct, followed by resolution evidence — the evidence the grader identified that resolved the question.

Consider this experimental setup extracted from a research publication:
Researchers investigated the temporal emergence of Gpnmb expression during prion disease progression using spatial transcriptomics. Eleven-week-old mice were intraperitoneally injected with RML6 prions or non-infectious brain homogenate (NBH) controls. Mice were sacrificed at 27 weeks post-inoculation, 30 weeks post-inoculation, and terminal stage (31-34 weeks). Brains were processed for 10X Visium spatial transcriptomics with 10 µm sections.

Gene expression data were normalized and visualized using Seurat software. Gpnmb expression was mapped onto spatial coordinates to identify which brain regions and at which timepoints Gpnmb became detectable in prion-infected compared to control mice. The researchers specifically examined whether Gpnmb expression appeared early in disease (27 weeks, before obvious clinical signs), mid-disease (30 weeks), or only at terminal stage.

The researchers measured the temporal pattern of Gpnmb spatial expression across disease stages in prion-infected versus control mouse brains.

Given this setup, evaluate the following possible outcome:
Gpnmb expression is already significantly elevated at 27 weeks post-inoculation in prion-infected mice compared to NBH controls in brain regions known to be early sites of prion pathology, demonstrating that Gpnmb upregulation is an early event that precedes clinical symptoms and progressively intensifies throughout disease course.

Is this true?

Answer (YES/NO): NO